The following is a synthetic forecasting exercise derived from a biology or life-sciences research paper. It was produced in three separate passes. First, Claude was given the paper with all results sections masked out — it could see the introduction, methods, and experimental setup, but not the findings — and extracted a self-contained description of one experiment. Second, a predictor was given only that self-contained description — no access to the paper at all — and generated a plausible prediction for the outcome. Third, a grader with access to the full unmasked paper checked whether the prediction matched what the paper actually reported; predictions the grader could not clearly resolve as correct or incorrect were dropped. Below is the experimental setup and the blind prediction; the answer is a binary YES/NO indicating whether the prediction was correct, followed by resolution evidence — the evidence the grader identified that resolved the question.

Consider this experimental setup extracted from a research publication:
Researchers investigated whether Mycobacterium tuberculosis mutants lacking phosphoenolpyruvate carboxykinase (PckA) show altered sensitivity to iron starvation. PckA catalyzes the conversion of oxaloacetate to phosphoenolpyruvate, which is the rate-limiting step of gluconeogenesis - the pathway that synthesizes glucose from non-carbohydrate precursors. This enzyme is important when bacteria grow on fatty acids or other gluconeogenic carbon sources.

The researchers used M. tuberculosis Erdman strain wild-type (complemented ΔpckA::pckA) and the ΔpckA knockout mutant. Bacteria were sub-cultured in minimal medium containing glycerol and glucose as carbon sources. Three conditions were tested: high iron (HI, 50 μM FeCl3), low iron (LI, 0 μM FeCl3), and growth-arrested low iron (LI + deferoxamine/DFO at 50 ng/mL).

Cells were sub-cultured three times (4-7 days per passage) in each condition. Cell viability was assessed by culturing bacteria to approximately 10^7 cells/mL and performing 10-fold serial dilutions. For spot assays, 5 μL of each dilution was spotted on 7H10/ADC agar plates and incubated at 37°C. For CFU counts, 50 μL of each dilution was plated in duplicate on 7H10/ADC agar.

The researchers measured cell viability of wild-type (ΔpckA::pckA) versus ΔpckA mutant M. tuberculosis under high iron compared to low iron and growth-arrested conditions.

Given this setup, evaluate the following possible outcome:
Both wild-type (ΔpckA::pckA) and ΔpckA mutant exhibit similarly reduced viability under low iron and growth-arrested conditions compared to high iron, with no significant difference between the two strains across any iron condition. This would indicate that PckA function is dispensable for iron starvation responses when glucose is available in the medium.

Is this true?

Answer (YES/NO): YES